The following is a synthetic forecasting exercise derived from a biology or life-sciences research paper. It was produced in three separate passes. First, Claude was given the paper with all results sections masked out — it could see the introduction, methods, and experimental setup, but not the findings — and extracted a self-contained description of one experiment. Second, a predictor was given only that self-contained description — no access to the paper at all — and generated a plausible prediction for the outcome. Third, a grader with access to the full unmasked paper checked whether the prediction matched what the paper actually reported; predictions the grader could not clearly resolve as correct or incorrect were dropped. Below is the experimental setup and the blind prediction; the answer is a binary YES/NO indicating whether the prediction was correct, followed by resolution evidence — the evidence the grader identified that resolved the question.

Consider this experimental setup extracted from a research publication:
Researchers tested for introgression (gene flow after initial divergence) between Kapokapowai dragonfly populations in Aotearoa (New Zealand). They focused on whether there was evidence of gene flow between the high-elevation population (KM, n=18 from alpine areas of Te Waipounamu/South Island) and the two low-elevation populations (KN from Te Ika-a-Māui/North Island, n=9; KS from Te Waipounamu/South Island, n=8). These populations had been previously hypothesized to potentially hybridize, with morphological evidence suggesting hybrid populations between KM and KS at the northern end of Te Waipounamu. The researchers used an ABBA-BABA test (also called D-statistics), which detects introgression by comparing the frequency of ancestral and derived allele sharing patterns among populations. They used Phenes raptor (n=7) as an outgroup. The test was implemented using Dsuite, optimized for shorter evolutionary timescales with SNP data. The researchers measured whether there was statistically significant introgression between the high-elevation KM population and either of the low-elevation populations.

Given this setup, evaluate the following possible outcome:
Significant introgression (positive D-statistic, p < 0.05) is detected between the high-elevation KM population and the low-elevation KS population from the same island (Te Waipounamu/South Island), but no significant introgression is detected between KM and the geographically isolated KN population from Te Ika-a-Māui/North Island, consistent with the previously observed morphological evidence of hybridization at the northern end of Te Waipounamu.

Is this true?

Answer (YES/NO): YES